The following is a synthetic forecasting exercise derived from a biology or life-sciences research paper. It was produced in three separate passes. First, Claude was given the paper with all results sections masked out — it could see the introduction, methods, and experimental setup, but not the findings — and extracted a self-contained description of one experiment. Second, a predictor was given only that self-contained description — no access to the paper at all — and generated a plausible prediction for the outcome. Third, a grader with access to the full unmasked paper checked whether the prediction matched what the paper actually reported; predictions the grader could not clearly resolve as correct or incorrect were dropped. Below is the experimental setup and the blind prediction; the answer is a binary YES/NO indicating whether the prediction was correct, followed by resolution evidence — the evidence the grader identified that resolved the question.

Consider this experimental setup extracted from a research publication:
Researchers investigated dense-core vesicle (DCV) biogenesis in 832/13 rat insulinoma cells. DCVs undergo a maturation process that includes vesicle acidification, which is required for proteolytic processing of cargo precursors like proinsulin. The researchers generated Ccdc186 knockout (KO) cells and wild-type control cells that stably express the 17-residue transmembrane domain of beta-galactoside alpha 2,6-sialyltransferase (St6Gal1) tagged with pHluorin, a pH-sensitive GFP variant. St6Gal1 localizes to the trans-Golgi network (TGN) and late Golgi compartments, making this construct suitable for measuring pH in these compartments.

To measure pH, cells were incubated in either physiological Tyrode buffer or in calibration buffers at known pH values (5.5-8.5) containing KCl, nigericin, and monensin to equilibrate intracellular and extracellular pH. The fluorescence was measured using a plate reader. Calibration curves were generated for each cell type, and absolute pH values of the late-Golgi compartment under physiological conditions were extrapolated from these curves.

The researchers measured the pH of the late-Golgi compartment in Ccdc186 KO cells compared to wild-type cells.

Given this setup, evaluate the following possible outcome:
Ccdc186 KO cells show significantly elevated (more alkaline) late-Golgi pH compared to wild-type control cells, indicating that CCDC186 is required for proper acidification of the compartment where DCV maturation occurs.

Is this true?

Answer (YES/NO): NO